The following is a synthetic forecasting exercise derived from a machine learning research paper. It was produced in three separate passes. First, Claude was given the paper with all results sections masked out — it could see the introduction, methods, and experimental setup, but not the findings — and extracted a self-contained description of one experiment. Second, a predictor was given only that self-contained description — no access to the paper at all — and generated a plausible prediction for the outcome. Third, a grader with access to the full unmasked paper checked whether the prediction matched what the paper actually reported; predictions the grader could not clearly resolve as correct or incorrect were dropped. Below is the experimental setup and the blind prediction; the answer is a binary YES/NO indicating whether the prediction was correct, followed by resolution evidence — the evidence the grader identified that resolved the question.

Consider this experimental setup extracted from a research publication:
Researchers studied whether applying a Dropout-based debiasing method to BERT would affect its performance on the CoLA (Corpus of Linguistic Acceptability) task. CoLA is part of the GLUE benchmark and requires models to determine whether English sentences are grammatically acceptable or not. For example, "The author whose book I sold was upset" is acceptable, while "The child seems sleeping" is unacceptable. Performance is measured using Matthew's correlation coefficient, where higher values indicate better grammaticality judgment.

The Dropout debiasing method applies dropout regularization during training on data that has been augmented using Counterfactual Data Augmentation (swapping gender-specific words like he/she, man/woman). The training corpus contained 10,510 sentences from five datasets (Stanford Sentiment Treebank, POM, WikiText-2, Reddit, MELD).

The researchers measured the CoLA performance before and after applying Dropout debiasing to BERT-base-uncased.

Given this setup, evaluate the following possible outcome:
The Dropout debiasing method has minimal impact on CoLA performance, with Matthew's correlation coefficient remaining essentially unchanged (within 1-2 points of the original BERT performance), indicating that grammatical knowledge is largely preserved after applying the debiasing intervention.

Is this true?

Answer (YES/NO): NO